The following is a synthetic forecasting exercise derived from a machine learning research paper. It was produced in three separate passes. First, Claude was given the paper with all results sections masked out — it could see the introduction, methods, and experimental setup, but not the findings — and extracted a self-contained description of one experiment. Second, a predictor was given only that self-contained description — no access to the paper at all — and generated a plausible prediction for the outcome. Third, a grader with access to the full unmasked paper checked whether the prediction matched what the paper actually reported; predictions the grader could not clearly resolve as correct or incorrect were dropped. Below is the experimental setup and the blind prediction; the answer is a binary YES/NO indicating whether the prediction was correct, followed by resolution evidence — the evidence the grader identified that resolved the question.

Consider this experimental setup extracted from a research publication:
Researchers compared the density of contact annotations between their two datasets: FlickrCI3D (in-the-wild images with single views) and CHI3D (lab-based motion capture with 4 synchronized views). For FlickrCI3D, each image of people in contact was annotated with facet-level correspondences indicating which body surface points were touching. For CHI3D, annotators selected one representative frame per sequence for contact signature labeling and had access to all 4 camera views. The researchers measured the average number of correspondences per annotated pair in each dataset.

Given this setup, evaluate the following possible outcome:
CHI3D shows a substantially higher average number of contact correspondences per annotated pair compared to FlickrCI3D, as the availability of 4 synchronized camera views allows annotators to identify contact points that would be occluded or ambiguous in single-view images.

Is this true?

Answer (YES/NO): NO